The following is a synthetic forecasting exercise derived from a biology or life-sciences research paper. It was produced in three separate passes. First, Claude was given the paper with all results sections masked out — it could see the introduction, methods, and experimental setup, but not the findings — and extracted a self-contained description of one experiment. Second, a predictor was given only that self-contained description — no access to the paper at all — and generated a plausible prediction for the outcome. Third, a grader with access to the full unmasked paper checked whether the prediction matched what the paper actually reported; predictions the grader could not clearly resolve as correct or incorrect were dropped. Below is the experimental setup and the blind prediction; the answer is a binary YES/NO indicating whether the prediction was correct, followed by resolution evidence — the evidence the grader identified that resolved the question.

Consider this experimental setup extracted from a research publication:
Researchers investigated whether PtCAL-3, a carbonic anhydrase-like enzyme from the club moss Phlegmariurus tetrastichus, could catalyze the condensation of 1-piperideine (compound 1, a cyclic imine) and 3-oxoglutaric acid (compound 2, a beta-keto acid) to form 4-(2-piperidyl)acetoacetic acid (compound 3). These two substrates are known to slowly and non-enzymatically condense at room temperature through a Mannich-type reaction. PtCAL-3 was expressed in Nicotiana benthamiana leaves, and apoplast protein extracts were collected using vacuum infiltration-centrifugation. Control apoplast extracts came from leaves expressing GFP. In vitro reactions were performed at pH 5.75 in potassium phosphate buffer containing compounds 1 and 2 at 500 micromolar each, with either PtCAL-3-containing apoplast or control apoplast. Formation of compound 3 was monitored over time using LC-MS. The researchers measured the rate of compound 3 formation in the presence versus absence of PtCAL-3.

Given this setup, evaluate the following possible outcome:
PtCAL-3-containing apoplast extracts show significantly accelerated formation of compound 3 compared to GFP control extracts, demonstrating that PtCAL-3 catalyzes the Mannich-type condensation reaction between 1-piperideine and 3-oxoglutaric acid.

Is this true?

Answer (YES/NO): YES